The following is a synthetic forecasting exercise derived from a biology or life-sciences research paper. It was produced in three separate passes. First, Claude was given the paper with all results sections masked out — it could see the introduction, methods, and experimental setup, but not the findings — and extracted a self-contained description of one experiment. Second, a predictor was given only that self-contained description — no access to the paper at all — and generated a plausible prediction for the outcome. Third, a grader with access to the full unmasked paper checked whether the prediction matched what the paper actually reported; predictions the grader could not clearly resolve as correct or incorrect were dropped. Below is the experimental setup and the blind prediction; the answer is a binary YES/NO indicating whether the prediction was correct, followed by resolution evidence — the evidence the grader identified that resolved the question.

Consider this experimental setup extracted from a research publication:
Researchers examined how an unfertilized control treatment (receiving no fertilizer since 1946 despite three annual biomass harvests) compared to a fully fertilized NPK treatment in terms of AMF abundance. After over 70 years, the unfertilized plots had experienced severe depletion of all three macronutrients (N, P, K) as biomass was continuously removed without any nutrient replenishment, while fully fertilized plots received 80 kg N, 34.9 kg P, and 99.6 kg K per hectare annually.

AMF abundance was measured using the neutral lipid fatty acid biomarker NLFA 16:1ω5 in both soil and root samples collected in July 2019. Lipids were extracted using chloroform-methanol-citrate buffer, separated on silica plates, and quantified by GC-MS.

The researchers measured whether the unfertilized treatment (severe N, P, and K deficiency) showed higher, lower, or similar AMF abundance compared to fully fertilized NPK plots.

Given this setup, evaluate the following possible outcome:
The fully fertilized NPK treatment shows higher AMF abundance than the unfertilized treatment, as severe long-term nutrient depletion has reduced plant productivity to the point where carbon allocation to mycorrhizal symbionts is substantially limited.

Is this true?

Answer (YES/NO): NO